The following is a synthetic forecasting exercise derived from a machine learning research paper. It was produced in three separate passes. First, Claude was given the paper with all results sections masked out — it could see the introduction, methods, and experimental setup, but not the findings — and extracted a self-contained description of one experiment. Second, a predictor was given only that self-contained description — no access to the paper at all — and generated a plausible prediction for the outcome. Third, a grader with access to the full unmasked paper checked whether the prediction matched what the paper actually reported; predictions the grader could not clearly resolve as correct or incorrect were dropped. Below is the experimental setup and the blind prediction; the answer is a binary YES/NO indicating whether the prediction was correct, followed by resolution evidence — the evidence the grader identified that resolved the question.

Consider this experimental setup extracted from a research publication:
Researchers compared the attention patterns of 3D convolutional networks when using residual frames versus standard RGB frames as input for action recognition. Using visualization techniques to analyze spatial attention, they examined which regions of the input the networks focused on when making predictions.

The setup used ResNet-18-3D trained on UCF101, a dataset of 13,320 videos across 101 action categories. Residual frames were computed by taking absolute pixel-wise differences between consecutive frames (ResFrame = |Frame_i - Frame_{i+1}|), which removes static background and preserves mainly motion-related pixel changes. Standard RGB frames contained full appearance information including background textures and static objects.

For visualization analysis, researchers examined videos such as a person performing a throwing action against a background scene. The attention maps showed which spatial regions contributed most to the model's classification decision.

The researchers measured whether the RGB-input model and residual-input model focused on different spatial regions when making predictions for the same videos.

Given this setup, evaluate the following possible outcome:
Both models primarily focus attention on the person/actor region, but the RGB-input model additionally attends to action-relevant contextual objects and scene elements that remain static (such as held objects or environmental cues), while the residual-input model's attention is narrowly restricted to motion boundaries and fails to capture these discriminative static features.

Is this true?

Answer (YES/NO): NO